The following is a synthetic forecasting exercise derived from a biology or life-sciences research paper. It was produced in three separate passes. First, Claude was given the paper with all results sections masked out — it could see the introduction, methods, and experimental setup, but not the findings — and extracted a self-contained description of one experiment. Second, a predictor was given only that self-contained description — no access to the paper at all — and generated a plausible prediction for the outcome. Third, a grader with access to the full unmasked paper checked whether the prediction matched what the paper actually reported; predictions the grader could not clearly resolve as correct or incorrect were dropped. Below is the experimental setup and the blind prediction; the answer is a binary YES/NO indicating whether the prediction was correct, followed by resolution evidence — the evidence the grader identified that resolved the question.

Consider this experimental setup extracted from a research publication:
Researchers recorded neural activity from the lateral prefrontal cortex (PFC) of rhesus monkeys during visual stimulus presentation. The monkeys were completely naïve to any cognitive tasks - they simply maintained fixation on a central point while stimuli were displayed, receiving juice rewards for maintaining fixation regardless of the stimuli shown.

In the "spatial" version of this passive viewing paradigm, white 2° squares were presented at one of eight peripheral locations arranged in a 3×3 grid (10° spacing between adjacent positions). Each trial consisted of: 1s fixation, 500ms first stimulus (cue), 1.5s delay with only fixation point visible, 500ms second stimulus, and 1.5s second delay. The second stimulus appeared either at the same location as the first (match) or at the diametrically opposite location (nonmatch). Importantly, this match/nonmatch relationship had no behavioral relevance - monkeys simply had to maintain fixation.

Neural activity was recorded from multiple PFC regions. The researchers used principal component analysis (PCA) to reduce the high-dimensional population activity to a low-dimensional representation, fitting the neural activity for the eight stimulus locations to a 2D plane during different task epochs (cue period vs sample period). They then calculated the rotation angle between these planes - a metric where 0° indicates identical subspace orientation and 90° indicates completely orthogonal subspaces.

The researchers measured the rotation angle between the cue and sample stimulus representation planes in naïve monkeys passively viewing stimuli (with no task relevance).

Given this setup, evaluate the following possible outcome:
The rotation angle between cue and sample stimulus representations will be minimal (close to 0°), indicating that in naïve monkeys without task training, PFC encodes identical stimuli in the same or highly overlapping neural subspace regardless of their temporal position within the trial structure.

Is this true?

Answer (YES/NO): NO